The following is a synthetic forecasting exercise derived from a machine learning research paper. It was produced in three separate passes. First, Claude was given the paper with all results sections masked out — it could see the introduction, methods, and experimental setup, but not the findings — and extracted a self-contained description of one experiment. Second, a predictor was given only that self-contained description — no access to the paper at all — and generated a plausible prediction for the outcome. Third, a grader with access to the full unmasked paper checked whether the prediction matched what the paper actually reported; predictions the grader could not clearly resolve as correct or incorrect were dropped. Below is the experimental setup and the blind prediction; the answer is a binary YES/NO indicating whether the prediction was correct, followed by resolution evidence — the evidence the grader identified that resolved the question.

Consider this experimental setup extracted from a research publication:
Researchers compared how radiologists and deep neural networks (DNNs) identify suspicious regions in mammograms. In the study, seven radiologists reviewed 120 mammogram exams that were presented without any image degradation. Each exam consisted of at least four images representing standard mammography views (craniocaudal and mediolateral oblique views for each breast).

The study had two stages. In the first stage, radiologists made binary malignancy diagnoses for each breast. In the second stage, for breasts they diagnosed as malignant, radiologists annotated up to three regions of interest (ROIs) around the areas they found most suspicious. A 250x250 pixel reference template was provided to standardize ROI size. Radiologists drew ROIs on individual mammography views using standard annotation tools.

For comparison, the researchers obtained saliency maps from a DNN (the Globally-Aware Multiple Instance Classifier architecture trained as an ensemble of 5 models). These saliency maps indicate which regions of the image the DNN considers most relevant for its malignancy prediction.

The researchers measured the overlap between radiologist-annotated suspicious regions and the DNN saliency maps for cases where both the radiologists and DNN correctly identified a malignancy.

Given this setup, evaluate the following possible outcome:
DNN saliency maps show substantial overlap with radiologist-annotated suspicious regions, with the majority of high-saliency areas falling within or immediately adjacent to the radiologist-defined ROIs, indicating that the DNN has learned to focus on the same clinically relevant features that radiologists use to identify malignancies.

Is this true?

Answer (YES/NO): NO